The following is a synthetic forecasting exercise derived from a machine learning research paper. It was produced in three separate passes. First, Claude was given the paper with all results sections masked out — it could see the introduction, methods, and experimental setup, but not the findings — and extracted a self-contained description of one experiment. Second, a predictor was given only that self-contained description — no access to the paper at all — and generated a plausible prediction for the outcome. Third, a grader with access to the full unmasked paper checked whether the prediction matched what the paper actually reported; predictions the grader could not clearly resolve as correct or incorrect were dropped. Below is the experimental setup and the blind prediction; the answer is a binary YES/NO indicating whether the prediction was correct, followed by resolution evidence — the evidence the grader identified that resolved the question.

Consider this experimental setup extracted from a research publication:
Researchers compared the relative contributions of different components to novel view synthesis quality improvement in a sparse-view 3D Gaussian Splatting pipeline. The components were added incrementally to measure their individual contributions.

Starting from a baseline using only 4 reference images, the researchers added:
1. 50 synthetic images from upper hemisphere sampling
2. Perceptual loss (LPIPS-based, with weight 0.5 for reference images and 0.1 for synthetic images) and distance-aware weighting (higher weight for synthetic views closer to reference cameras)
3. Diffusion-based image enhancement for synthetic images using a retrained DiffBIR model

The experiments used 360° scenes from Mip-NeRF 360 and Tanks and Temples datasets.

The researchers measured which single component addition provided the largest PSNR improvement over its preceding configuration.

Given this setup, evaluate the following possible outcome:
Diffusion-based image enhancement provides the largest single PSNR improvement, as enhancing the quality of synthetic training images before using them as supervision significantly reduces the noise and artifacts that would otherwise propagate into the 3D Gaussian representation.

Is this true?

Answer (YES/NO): NO